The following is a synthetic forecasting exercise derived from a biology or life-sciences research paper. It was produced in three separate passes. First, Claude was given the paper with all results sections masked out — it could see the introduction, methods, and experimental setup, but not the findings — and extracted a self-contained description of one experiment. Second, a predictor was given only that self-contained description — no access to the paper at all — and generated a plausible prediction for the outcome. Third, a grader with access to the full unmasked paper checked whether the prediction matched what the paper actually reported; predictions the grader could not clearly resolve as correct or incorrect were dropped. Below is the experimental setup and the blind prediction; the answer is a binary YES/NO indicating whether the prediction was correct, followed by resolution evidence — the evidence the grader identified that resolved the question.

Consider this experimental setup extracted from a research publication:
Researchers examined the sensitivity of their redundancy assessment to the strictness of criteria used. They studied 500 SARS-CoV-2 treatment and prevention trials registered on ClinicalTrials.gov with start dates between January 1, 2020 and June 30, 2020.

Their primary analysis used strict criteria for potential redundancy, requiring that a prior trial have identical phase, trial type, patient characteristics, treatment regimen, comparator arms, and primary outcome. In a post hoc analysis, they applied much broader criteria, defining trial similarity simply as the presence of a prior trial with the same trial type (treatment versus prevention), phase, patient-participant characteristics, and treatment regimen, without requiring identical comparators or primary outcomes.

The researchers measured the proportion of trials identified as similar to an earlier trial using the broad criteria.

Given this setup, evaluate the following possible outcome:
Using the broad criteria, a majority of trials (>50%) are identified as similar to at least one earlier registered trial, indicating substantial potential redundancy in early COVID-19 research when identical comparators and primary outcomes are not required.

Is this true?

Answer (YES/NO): YES